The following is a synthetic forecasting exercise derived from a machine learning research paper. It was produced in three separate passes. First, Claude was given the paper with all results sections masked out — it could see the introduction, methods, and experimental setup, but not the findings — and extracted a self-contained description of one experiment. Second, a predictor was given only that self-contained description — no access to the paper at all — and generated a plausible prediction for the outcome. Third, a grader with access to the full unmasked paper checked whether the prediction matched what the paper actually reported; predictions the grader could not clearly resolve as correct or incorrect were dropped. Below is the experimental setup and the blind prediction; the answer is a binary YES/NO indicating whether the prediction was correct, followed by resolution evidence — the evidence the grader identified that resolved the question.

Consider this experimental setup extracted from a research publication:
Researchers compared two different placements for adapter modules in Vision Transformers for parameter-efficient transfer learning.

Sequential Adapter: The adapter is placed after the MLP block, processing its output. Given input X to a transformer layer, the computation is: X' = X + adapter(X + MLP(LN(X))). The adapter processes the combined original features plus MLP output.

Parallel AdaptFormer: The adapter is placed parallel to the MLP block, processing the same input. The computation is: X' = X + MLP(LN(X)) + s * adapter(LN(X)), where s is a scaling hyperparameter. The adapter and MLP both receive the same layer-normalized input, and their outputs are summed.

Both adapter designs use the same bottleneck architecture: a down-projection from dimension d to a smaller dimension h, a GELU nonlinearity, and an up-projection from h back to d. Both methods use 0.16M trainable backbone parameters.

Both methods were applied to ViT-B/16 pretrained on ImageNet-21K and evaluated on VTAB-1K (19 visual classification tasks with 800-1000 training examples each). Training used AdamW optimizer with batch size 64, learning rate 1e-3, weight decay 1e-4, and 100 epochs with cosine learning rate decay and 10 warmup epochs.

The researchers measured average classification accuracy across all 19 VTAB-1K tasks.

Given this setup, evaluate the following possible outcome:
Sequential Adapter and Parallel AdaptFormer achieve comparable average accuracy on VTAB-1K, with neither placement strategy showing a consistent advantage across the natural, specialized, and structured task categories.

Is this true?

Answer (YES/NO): NO